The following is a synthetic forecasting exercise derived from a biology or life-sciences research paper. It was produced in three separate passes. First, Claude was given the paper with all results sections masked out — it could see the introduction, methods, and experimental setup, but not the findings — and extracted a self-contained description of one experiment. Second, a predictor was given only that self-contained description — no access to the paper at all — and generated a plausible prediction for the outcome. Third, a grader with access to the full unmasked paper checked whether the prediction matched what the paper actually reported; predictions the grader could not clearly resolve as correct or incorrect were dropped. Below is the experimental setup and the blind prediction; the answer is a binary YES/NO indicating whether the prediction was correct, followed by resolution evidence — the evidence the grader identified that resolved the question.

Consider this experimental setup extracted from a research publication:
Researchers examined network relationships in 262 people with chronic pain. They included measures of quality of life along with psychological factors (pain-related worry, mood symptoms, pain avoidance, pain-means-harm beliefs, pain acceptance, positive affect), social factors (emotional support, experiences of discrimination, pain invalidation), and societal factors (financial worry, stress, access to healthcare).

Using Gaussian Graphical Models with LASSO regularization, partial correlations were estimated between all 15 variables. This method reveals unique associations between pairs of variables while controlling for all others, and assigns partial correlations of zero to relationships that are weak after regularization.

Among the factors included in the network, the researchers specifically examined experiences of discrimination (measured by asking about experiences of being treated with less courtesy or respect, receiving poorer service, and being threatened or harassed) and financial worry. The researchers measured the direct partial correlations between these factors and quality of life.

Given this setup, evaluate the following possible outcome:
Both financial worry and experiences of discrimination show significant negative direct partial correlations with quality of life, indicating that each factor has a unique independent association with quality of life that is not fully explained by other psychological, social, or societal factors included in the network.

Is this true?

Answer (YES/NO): YES